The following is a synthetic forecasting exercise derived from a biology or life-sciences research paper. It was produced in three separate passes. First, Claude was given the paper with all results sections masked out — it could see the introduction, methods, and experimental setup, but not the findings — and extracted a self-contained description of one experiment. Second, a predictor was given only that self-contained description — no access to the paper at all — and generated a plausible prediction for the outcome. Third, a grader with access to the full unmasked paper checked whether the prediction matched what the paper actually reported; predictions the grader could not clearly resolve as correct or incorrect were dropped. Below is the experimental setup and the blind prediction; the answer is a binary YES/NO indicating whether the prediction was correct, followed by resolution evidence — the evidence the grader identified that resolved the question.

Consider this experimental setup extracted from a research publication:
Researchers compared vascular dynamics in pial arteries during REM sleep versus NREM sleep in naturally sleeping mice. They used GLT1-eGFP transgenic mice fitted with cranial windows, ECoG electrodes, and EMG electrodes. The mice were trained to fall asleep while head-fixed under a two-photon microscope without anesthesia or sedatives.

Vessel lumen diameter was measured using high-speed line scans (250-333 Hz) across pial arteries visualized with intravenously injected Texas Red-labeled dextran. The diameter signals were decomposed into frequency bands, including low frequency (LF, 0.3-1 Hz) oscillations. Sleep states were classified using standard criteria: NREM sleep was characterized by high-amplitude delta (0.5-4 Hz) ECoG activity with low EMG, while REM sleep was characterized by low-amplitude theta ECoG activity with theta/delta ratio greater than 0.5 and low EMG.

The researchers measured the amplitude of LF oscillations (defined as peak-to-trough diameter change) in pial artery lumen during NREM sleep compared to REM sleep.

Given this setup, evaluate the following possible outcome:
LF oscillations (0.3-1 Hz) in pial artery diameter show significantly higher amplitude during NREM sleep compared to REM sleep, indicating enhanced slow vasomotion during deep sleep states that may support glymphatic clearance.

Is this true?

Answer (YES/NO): YES